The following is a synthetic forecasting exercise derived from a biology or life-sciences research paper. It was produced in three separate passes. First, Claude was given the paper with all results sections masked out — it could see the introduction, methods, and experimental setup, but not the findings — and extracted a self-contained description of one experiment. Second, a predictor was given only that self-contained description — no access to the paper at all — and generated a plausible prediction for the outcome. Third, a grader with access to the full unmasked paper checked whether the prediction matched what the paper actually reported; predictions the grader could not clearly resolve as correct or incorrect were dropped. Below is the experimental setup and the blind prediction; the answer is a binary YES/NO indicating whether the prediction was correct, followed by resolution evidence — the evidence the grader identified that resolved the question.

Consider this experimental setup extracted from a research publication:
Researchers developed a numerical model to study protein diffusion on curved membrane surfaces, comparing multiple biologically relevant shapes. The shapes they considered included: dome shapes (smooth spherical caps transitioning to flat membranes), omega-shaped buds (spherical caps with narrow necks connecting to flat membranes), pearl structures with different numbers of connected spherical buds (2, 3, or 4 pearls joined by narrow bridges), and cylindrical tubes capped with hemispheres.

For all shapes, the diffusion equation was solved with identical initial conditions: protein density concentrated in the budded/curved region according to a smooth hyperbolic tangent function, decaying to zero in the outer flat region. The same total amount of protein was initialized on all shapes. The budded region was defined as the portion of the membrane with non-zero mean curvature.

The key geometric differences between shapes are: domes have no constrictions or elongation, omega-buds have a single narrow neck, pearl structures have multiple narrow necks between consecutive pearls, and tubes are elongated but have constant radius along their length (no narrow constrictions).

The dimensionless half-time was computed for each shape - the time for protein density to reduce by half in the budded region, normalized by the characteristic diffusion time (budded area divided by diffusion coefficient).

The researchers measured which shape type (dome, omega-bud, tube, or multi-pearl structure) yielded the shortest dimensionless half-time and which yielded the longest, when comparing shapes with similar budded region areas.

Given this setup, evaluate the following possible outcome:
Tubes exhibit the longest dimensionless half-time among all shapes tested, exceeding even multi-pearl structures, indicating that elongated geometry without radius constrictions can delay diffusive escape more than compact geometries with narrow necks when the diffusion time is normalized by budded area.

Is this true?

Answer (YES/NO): NO